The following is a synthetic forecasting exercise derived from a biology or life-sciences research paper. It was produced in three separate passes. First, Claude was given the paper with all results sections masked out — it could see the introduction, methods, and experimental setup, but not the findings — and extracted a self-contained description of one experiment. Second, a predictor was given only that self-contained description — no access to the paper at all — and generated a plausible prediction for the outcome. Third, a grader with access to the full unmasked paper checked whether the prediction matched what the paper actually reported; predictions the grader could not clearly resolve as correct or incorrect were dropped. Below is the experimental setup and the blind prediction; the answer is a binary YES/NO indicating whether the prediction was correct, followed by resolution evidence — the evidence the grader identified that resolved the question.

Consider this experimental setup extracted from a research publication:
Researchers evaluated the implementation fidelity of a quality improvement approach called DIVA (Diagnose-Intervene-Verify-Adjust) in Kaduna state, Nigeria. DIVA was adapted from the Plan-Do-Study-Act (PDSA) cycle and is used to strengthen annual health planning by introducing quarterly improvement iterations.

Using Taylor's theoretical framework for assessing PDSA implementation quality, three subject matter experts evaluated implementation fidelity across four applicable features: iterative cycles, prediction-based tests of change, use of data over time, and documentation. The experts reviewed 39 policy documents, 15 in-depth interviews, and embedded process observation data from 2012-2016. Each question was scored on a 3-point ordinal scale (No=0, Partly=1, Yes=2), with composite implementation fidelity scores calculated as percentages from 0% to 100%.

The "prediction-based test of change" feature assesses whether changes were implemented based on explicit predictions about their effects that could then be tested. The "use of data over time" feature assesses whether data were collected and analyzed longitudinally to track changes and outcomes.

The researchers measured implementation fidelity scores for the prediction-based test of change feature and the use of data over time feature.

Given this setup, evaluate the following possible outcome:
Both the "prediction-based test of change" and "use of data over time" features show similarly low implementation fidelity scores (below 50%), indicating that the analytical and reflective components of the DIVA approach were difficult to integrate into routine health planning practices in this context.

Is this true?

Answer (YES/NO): NO